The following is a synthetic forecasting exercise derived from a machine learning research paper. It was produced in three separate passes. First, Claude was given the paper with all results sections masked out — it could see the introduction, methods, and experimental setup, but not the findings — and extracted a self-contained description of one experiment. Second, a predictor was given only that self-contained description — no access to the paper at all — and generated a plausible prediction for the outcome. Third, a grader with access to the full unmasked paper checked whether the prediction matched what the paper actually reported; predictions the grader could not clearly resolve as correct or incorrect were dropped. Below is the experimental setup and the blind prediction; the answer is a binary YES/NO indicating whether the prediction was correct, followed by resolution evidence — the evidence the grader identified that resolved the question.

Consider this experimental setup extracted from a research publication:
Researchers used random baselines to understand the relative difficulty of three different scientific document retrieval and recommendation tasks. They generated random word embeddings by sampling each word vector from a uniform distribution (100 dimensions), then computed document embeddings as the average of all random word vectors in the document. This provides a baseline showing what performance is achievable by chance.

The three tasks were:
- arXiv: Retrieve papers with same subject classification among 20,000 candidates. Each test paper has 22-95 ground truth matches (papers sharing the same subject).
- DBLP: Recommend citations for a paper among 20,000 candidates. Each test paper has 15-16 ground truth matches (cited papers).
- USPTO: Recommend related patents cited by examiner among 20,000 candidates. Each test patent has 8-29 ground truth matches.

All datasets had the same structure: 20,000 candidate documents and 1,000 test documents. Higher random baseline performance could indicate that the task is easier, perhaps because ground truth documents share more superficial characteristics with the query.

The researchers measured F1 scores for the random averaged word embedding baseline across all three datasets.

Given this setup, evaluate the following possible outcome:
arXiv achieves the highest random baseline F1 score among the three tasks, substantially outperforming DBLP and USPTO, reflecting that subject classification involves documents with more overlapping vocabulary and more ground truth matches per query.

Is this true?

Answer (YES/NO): NO